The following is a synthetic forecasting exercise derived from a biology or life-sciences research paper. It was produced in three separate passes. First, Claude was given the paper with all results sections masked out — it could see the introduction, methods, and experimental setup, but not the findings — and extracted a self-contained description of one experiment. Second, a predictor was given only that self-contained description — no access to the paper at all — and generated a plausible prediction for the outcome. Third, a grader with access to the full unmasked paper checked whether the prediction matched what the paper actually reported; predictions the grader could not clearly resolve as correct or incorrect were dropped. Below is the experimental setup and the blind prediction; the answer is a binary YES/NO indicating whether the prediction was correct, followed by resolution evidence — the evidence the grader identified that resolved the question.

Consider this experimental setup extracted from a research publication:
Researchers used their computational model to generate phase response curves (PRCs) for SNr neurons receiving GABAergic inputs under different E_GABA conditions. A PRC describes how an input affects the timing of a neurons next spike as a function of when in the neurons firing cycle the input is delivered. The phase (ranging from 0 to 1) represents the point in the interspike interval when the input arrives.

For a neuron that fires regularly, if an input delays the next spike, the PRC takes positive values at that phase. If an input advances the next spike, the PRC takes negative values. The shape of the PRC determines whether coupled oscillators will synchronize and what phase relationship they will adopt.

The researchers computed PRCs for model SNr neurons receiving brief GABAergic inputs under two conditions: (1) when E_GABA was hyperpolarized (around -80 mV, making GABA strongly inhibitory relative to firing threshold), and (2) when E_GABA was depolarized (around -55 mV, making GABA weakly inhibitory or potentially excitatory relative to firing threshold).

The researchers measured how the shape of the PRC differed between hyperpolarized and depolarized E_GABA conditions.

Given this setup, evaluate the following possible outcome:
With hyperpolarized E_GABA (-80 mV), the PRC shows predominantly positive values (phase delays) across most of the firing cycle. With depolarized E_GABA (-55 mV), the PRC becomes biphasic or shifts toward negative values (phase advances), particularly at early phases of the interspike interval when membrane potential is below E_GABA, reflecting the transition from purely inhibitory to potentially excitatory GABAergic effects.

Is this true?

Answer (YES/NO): YES